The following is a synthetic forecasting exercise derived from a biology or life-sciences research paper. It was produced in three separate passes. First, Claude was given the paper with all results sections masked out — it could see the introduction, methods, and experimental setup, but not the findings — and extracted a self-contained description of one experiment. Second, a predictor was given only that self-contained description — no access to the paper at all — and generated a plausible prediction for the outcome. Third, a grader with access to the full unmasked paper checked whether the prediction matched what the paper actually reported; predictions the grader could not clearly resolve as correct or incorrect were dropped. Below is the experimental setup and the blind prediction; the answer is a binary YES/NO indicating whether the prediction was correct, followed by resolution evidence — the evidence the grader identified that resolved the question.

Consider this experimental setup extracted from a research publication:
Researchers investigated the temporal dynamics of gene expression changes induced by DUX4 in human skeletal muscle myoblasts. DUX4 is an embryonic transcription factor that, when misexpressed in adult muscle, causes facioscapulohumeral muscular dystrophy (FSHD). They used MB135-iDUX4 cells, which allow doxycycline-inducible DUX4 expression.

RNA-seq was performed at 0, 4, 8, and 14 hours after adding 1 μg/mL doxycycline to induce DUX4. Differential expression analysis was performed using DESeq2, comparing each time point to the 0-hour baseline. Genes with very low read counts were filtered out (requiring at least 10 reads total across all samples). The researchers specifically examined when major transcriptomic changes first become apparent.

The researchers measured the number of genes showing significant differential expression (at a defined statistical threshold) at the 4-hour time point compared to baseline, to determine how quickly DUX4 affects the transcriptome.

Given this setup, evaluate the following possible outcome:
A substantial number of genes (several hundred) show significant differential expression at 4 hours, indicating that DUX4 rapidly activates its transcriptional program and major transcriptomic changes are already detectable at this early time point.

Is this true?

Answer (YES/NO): YES